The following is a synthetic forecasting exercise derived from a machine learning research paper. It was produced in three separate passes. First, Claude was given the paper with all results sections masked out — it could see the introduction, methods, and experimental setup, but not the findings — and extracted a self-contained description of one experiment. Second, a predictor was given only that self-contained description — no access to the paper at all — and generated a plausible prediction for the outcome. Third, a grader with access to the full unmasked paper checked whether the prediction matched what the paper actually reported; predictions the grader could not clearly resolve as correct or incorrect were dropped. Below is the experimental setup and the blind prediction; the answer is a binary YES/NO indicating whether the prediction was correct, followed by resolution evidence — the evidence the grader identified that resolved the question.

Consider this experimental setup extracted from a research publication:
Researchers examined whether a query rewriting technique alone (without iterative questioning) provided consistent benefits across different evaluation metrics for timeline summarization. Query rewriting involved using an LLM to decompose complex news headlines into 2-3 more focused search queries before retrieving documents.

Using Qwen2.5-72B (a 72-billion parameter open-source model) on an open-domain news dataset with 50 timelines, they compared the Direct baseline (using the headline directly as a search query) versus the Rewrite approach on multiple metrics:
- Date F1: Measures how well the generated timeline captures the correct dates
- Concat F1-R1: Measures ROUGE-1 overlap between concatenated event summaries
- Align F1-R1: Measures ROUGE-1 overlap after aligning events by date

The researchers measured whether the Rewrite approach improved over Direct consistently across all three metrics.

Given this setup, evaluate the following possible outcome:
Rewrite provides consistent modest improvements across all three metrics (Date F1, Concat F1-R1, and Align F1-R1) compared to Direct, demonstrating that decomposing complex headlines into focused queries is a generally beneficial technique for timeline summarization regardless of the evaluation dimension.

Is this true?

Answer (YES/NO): YES